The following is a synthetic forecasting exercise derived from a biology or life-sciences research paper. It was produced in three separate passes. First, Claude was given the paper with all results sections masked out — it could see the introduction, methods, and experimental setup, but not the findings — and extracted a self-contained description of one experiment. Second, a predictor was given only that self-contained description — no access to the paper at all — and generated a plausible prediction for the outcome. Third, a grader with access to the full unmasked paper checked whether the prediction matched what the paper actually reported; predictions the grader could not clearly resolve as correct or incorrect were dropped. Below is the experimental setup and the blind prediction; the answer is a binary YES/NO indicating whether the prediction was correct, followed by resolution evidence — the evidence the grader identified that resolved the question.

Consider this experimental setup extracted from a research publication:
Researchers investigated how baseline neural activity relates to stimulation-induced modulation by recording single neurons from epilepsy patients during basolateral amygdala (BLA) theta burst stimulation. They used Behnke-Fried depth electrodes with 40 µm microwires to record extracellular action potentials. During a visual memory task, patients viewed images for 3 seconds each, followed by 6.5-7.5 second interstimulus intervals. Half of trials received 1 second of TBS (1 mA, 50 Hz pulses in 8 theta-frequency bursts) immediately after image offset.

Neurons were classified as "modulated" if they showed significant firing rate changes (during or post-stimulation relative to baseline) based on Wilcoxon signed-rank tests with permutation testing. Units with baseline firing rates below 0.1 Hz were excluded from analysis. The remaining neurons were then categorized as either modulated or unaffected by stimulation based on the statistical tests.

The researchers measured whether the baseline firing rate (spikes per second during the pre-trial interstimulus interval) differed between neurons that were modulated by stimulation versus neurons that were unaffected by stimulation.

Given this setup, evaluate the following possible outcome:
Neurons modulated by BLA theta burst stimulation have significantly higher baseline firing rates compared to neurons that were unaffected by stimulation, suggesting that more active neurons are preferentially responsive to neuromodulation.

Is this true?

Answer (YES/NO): YES